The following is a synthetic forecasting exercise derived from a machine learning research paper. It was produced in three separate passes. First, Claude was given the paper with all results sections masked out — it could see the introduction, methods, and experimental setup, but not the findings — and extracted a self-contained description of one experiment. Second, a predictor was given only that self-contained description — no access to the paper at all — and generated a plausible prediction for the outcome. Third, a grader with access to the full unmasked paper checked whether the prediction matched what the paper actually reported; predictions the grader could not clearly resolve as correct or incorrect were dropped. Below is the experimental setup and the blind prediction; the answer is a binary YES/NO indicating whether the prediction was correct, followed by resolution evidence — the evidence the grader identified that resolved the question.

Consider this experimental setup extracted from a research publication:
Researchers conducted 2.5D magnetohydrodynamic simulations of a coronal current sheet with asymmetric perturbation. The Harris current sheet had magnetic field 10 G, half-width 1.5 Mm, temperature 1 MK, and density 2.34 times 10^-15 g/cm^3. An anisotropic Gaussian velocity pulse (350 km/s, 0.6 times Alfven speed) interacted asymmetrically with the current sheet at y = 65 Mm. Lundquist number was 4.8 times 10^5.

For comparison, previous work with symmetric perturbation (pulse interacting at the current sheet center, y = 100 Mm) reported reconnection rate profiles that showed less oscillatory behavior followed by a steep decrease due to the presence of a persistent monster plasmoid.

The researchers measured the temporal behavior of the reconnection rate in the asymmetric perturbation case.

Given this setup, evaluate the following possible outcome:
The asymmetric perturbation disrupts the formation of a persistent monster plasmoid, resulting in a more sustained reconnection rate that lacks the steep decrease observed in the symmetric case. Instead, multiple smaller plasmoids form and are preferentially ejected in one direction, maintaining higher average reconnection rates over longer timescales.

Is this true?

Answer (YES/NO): NO